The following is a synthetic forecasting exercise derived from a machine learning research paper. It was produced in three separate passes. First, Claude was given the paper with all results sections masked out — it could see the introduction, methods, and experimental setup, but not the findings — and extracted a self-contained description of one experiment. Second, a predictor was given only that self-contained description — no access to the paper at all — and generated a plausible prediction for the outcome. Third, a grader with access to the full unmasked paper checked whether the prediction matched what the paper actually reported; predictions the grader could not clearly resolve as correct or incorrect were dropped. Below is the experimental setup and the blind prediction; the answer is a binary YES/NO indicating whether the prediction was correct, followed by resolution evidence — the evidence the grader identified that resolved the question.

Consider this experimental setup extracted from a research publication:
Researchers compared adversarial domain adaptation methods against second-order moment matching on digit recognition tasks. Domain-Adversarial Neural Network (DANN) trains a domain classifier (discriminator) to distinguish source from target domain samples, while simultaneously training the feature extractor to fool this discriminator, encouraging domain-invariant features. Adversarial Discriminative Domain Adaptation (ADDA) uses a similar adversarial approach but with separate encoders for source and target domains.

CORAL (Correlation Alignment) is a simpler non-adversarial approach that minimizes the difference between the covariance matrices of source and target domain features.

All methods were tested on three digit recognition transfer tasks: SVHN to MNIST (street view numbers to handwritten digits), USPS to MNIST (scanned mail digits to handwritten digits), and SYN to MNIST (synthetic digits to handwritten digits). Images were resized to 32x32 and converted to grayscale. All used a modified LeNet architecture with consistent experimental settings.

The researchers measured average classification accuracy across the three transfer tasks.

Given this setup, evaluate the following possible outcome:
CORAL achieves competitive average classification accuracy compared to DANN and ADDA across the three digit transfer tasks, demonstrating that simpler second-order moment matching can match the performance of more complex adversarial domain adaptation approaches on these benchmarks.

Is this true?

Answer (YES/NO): NO